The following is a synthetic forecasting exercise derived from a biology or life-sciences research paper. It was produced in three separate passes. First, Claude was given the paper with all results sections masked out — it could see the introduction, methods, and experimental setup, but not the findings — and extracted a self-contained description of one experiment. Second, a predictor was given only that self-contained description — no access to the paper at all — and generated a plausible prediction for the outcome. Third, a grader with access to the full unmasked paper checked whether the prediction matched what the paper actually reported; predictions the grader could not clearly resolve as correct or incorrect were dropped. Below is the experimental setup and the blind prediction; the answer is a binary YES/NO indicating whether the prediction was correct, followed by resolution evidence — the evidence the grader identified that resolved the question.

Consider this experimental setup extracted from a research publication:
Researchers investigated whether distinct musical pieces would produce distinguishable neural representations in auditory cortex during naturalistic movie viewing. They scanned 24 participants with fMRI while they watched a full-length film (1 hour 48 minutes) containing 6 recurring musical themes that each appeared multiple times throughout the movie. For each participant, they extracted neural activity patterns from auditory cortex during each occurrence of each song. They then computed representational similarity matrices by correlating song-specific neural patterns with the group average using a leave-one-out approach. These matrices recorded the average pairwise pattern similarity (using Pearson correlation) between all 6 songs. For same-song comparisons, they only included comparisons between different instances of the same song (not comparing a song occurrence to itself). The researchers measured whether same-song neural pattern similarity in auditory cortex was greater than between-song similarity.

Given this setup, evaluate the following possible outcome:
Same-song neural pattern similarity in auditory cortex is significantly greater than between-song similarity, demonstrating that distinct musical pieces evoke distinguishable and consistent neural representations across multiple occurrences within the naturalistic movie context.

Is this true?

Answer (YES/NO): YES